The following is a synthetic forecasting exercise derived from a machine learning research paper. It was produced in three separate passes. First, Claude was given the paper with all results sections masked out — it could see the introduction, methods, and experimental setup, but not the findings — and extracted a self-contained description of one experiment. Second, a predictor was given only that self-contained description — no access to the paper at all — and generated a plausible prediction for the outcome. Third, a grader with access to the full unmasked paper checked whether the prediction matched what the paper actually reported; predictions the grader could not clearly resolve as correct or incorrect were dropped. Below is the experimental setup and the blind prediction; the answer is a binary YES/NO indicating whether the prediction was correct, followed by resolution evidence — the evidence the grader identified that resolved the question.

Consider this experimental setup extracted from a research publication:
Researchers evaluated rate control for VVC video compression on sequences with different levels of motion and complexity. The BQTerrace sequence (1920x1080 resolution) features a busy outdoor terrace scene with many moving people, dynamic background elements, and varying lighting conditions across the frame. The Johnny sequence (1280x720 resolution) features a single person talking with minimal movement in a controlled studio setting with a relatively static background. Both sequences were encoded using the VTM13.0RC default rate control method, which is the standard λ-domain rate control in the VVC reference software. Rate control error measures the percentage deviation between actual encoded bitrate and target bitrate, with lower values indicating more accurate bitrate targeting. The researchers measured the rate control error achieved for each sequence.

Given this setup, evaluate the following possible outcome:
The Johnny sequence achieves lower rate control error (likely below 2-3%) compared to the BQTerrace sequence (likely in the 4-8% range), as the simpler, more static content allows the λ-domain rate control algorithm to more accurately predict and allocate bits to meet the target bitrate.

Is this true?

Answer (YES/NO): NO